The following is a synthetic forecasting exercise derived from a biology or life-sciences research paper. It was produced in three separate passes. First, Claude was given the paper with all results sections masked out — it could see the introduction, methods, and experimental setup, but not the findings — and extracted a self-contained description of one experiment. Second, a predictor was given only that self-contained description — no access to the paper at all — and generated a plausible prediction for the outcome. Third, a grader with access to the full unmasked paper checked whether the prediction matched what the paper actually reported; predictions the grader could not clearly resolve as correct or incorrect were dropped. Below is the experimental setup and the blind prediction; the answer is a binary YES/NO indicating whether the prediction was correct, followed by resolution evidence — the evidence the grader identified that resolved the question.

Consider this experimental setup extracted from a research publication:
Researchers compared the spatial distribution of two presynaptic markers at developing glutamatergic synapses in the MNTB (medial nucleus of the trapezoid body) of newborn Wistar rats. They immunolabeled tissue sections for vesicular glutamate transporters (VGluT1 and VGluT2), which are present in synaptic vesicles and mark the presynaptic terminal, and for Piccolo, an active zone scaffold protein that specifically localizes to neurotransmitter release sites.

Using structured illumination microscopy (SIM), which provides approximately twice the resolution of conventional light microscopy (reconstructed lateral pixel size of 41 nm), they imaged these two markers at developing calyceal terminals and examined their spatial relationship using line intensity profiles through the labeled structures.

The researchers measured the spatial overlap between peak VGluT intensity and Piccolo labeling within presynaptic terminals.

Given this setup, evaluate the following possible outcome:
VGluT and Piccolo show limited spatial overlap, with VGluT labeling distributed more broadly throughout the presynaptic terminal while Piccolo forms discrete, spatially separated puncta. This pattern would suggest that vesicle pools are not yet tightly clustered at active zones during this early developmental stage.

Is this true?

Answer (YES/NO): NO